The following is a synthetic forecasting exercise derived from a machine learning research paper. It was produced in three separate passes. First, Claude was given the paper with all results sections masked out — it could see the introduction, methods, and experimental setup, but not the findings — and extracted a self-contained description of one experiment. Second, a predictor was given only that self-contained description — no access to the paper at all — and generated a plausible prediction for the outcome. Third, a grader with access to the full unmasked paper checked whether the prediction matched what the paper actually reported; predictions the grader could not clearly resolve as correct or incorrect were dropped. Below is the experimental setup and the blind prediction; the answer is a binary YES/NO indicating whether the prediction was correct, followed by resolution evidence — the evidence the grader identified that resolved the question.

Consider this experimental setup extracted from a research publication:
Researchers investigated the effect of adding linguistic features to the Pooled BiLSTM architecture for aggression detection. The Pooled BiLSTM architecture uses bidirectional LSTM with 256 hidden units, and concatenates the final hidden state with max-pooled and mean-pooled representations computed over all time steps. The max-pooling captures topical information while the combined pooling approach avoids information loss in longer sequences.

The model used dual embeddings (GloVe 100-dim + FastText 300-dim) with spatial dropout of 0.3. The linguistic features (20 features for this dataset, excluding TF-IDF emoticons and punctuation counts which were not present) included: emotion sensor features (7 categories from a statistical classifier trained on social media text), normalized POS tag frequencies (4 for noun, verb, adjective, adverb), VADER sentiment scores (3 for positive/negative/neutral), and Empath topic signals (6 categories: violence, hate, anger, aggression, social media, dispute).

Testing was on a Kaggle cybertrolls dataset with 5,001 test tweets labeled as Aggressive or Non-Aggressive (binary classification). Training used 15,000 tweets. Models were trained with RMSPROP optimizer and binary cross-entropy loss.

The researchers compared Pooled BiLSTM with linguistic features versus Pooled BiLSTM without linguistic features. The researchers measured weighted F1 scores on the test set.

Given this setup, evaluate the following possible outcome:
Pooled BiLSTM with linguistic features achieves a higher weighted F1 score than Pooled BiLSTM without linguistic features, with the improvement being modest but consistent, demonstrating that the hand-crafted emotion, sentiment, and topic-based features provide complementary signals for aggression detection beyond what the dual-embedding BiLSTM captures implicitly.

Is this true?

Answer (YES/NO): YES